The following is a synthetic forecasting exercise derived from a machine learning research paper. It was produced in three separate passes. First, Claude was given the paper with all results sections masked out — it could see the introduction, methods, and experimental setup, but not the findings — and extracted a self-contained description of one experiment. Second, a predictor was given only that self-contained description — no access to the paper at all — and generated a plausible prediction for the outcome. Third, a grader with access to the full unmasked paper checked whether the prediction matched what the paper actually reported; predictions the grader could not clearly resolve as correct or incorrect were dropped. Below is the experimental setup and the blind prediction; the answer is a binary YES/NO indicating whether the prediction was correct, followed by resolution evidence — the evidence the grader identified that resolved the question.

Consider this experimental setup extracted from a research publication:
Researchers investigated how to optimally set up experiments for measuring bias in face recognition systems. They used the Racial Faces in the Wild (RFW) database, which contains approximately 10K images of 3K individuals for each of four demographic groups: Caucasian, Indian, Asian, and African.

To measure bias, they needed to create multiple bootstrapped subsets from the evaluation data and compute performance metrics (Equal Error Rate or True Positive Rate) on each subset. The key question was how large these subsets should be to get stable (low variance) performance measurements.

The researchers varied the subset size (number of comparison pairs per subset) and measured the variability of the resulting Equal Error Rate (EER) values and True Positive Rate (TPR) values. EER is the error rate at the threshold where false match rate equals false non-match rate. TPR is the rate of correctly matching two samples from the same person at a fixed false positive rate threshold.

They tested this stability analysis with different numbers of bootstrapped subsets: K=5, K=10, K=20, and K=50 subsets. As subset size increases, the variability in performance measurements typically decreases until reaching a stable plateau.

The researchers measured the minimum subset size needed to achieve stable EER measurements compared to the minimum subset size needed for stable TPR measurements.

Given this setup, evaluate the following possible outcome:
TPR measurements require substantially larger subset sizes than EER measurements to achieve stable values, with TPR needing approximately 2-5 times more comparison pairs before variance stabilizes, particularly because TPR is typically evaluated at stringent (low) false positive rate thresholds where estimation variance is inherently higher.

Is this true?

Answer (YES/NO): NO